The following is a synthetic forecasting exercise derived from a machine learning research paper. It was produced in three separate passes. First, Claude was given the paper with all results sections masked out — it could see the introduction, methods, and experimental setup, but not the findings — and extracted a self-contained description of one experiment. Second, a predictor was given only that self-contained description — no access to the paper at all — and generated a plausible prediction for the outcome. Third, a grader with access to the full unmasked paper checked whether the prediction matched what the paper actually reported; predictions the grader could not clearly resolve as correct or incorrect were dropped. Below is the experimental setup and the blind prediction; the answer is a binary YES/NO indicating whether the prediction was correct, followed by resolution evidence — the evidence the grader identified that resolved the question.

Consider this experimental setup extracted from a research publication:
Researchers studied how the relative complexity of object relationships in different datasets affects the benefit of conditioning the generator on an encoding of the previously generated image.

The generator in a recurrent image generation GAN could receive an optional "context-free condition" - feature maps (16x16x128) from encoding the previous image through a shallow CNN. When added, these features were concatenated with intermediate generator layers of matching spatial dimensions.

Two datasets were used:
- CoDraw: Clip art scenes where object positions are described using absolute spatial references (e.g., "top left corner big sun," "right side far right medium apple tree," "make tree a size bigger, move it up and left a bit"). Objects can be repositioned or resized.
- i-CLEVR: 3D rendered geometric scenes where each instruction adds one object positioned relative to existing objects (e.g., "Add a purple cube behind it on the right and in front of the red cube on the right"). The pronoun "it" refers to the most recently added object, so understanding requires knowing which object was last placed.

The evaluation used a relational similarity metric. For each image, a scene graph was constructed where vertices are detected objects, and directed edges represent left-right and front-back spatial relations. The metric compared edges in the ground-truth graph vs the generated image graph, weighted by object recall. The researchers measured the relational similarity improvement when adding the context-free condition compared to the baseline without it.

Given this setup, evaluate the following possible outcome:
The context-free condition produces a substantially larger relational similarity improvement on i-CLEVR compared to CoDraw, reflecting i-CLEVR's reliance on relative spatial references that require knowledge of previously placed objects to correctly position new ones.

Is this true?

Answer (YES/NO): YES